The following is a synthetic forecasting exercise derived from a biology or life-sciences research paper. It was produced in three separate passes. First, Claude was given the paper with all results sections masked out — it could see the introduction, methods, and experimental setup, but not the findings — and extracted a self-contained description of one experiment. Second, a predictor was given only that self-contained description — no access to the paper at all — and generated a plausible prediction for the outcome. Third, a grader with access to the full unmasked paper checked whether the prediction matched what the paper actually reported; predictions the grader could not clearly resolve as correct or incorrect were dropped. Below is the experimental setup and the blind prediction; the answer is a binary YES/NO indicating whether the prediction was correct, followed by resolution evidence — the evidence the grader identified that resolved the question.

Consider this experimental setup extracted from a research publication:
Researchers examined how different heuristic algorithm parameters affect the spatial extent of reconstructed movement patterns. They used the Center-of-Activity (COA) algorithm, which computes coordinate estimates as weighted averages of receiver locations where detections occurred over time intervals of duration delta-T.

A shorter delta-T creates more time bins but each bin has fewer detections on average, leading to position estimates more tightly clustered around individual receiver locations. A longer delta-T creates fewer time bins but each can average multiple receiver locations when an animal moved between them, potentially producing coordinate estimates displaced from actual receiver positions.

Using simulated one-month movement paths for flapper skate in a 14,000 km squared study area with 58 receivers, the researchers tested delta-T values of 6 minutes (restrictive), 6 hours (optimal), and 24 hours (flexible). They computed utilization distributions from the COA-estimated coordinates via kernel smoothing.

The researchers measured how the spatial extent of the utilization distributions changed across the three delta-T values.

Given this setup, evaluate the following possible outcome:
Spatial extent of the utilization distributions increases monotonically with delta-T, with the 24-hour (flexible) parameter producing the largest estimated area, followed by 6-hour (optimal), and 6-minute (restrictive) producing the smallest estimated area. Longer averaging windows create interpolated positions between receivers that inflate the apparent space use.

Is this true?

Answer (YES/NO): NO